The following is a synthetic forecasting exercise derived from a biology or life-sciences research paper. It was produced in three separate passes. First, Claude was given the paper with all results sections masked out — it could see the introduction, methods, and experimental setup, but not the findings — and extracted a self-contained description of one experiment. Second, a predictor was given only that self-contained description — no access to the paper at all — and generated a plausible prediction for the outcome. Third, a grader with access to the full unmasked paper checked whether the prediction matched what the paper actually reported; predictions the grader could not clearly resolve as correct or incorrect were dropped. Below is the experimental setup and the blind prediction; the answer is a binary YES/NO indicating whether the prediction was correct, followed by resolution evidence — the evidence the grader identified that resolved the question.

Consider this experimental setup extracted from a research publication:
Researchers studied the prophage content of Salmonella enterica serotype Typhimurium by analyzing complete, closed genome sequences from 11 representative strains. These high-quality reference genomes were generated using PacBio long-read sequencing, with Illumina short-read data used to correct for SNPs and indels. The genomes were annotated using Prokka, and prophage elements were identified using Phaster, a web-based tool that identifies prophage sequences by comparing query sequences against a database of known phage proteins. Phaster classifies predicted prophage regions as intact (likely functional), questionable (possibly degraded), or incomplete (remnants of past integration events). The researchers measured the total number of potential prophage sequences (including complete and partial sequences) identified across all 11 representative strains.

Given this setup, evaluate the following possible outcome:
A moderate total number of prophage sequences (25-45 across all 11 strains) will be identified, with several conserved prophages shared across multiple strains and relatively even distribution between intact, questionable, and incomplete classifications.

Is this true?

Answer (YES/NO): NO